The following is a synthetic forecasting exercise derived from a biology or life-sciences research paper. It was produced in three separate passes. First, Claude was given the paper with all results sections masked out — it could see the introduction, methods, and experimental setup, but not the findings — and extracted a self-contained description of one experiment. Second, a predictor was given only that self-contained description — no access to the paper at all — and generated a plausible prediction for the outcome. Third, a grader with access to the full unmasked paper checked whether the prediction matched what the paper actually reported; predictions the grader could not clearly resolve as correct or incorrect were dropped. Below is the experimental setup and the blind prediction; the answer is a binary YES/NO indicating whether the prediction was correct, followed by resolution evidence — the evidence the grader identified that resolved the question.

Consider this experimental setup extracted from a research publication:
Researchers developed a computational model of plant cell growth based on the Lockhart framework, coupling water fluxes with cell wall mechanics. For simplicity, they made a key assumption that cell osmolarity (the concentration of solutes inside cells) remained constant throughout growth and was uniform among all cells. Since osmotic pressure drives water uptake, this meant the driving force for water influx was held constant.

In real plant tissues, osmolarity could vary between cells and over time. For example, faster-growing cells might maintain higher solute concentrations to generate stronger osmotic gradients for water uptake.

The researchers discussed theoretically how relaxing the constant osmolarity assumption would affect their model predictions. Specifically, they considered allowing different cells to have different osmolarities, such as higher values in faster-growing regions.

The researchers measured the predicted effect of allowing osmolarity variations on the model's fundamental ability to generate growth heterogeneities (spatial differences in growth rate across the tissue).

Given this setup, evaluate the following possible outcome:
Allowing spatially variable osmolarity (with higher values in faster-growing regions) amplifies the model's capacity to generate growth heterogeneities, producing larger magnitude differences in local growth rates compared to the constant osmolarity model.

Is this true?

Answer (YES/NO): NO